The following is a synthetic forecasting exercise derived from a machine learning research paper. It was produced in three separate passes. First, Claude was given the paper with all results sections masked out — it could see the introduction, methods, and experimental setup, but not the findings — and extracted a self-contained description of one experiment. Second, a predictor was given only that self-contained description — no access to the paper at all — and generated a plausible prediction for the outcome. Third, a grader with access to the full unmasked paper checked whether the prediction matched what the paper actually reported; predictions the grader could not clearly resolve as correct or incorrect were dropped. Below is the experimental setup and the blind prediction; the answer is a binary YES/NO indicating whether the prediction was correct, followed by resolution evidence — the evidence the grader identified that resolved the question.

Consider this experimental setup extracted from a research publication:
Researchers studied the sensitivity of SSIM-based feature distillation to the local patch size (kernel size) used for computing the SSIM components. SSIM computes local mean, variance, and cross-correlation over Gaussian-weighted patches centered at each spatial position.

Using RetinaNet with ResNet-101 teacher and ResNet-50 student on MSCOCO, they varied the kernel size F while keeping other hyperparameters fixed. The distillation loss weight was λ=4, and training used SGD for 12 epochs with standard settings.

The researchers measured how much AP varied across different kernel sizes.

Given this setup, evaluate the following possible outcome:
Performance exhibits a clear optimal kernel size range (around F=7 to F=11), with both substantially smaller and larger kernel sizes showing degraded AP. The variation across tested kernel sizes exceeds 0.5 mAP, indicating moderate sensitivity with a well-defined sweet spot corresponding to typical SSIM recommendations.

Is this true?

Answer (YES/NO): NO